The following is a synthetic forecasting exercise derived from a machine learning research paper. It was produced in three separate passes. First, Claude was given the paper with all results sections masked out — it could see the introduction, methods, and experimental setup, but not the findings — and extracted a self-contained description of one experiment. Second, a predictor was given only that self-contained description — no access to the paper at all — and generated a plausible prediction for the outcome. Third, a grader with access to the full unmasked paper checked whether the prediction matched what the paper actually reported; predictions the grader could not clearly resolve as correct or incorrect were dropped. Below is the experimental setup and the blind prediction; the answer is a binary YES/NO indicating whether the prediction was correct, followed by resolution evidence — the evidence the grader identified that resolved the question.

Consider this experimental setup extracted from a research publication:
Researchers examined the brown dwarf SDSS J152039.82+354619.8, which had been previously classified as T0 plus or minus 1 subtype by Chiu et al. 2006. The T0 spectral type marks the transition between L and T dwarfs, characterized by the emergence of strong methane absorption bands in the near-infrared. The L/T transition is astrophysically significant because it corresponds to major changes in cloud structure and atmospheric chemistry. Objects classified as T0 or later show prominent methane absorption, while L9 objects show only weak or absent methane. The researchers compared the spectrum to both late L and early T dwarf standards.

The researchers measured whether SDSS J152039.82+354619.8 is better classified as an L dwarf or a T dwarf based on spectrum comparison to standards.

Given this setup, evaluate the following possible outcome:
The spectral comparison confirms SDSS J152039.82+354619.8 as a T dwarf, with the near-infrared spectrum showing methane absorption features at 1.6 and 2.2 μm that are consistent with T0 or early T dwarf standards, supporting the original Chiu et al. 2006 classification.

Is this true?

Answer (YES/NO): NO